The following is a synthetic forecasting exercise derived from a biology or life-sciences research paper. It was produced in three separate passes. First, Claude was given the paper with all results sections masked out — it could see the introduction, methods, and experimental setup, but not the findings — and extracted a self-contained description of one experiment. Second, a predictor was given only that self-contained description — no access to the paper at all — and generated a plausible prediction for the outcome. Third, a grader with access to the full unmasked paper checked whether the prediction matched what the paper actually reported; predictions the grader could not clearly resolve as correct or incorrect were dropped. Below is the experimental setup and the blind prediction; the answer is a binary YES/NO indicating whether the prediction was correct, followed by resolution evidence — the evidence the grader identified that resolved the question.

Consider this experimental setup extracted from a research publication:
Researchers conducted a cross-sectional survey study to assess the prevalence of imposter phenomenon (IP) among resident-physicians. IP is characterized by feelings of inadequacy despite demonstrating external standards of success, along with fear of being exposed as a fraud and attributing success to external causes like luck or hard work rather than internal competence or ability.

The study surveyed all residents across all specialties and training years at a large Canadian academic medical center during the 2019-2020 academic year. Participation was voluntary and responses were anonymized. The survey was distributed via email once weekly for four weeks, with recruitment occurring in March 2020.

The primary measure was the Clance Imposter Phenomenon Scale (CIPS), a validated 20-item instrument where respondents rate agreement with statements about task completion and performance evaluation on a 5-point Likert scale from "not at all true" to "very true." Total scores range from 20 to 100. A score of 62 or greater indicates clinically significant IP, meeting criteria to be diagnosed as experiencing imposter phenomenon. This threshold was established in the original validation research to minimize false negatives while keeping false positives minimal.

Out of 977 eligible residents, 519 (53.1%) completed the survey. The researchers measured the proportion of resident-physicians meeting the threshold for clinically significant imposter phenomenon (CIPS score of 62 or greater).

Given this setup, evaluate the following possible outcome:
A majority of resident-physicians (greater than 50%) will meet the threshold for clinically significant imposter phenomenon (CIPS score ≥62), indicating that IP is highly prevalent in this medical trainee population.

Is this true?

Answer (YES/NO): YES